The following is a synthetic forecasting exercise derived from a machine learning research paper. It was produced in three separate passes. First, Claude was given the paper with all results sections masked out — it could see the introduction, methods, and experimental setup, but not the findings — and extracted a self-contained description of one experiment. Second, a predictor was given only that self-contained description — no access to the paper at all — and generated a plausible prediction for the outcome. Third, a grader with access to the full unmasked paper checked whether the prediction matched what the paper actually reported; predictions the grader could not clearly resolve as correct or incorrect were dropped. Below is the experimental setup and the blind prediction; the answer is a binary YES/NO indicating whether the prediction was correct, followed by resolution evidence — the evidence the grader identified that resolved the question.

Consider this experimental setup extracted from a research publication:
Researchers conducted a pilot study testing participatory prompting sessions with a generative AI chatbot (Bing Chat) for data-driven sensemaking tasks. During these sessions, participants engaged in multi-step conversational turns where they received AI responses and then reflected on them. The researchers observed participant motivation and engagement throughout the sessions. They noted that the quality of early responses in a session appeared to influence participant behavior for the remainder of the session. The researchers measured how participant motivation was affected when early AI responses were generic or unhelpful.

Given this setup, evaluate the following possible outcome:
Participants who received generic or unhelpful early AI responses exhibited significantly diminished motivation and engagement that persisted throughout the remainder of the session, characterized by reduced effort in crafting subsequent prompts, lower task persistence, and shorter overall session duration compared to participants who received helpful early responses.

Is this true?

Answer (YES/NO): NO